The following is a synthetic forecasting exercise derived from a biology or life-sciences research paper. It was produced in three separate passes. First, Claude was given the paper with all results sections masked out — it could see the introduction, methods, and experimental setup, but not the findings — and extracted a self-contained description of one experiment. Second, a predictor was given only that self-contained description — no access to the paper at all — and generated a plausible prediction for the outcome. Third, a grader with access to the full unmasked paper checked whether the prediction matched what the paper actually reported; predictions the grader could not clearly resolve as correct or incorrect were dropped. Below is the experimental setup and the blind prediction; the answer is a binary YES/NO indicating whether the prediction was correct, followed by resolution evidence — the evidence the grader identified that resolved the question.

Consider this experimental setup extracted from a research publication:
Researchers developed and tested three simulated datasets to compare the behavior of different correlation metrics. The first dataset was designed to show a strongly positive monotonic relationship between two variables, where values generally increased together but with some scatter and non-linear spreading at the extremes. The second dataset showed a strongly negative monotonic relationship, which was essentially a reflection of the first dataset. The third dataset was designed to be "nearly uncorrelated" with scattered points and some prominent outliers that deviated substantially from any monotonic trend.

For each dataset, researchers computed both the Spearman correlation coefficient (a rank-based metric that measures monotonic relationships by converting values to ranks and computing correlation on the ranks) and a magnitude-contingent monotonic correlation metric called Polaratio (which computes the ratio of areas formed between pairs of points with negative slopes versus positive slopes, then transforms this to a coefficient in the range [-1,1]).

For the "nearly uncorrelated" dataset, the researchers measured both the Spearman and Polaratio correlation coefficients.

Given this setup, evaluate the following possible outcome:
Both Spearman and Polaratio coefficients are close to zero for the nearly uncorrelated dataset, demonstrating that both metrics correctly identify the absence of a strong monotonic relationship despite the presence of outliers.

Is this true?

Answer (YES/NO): NO